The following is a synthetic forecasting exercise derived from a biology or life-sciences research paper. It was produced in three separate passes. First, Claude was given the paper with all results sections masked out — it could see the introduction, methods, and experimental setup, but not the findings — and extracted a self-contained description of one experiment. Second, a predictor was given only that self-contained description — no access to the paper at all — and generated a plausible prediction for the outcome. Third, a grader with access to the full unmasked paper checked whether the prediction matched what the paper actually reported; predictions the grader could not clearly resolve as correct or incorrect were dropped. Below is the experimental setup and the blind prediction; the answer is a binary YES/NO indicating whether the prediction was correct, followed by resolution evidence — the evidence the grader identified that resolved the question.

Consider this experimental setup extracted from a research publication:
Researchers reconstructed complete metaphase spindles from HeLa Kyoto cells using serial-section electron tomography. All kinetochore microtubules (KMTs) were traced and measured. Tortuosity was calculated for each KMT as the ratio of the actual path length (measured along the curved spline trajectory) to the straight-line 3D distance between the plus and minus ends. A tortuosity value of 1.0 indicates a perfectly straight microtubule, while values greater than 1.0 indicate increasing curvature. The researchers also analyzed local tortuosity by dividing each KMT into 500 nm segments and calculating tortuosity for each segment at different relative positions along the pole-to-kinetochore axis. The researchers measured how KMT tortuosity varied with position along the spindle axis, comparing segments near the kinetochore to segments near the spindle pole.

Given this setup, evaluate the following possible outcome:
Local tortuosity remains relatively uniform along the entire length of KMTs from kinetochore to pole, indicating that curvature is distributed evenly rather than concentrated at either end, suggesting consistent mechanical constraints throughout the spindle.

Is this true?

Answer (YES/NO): NO